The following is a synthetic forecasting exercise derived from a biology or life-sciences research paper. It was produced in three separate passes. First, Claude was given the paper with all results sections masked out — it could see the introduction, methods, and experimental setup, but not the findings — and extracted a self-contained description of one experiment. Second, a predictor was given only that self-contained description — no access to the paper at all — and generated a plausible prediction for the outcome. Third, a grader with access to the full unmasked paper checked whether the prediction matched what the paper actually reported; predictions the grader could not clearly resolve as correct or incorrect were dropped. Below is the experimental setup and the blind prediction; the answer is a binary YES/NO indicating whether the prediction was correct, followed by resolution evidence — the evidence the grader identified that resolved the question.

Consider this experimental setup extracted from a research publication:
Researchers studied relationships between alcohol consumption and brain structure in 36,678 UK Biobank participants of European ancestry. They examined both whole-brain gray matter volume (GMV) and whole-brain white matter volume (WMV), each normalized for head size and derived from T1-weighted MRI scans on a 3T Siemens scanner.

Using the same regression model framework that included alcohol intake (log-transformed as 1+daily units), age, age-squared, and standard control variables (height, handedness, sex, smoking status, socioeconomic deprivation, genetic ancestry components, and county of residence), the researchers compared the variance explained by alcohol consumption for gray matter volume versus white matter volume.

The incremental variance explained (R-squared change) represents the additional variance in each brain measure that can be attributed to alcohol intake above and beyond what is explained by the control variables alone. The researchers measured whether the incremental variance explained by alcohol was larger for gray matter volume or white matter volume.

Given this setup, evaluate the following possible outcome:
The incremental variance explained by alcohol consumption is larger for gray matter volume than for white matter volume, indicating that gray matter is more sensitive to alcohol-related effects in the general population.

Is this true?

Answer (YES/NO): YES